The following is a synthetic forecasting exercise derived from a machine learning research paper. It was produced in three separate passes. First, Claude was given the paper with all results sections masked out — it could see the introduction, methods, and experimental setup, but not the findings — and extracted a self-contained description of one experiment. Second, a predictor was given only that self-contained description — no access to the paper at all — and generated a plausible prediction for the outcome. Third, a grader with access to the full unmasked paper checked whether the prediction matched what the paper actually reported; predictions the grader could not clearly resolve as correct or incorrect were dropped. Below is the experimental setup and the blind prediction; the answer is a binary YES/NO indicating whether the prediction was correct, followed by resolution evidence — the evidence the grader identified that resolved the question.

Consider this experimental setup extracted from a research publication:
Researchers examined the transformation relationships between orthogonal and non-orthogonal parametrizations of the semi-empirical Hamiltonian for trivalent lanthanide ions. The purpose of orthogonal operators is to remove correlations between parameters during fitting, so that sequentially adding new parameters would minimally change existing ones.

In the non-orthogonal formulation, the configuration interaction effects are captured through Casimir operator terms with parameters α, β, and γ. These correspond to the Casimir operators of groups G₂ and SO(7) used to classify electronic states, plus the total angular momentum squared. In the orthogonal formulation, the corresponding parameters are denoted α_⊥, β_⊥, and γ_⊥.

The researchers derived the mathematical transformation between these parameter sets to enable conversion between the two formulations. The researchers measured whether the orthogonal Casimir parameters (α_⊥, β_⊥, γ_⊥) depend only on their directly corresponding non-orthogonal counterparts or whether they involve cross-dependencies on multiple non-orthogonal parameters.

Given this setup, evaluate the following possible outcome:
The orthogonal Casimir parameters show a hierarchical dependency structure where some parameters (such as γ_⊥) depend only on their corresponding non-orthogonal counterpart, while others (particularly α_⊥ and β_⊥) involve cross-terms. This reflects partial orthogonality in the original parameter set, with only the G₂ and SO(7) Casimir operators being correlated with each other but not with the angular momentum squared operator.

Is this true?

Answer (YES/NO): NO